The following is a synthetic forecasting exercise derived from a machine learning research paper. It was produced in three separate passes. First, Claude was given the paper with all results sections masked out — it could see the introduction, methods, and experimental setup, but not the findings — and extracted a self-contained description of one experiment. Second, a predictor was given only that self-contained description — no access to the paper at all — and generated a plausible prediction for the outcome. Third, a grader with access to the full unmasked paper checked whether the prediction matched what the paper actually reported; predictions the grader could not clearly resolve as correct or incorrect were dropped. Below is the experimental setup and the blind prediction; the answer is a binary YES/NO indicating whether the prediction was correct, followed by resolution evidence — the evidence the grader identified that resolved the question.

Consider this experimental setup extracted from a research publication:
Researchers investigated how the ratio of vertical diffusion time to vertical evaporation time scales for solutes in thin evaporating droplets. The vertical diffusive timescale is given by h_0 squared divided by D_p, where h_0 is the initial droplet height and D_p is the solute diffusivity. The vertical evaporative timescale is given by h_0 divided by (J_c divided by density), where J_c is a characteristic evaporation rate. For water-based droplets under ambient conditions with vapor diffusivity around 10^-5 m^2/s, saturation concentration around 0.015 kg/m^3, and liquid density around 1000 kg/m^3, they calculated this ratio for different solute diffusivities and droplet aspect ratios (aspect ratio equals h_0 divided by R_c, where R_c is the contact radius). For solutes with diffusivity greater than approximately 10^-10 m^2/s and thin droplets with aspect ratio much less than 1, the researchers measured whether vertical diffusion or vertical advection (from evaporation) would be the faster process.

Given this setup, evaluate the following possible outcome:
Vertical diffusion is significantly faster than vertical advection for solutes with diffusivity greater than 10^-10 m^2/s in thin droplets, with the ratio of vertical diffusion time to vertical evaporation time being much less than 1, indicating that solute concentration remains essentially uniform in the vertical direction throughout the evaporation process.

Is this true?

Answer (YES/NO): YES